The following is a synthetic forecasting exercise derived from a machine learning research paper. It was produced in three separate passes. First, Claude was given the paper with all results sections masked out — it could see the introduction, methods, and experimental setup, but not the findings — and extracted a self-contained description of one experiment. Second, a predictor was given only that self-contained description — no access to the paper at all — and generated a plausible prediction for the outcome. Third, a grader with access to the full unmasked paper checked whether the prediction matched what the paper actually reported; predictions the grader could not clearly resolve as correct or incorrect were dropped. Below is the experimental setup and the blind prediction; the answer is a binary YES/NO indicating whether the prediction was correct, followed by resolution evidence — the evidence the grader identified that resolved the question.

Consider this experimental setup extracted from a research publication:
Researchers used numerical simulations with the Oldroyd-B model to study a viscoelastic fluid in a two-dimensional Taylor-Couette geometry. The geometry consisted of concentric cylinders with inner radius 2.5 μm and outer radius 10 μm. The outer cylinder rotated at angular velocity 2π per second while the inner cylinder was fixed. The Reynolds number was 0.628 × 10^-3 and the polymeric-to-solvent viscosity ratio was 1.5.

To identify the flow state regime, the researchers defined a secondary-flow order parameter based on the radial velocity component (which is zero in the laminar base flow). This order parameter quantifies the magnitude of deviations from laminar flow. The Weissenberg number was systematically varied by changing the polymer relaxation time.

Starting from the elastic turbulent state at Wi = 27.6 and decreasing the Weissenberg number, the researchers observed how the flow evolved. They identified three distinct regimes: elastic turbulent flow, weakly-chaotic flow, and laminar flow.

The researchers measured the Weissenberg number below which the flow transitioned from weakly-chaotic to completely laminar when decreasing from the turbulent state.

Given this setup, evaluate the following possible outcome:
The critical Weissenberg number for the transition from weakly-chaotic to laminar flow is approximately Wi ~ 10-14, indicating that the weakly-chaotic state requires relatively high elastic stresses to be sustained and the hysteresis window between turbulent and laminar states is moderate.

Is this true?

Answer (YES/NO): NO